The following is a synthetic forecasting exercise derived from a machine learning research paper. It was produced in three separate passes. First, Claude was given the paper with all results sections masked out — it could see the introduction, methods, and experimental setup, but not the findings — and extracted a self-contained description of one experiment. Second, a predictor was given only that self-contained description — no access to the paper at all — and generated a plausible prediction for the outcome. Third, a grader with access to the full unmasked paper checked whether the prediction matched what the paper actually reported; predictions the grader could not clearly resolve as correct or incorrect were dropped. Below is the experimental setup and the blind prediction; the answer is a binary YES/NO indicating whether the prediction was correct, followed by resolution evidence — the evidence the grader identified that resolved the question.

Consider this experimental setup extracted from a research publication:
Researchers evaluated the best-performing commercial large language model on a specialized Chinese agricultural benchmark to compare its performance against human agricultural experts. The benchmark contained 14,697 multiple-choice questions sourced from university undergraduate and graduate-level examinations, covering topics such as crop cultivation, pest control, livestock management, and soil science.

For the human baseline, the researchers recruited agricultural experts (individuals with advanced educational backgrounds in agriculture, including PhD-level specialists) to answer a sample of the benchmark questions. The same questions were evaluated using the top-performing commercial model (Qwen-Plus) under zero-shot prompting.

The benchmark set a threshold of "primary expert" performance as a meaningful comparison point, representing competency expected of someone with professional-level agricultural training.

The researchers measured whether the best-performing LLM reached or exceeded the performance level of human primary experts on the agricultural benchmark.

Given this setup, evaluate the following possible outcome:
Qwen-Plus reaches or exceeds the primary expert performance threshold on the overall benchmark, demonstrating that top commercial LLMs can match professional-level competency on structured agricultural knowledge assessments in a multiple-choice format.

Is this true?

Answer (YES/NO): NO